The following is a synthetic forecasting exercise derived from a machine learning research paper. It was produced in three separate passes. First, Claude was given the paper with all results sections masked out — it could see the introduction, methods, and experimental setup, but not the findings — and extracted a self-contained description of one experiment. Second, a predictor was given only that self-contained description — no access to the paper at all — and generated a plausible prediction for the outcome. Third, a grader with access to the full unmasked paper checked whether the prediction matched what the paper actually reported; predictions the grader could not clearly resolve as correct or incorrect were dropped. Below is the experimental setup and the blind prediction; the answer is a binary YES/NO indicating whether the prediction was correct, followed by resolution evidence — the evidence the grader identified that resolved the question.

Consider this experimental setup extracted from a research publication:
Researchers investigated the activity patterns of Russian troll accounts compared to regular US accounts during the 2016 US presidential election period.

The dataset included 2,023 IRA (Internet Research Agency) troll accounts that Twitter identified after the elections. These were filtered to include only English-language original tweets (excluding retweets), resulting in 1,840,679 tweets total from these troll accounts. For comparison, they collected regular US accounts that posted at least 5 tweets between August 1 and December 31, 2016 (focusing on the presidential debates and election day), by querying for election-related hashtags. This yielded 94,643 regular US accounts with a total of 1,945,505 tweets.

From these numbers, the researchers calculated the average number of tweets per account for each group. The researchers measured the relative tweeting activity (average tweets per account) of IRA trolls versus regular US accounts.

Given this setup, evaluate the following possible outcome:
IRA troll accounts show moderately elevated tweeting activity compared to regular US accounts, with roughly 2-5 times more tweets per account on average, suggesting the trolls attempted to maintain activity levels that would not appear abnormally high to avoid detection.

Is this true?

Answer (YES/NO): NO